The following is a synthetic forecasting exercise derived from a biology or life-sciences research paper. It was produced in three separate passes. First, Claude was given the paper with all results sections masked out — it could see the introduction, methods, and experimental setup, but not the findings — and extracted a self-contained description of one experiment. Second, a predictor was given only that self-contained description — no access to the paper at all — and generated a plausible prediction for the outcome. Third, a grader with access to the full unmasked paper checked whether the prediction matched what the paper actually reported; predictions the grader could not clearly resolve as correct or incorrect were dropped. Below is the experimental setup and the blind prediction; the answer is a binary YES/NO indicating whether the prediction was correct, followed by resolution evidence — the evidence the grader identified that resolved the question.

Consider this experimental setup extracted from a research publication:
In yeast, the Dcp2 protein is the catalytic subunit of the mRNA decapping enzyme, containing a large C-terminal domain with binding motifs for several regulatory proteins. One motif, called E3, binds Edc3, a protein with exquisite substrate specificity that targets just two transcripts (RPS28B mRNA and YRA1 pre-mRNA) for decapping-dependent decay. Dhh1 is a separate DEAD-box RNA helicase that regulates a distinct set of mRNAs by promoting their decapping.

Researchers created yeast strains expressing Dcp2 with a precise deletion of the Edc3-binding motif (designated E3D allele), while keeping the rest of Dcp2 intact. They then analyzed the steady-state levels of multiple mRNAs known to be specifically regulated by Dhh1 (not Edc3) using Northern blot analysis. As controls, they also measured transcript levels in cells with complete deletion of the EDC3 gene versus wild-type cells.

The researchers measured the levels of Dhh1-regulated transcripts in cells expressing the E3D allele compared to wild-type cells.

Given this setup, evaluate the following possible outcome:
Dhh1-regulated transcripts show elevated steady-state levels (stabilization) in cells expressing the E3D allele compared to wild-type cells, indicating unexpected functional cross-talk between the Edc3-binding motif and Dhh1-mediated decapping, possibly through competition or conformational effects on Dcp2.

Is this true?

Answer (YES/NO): YES